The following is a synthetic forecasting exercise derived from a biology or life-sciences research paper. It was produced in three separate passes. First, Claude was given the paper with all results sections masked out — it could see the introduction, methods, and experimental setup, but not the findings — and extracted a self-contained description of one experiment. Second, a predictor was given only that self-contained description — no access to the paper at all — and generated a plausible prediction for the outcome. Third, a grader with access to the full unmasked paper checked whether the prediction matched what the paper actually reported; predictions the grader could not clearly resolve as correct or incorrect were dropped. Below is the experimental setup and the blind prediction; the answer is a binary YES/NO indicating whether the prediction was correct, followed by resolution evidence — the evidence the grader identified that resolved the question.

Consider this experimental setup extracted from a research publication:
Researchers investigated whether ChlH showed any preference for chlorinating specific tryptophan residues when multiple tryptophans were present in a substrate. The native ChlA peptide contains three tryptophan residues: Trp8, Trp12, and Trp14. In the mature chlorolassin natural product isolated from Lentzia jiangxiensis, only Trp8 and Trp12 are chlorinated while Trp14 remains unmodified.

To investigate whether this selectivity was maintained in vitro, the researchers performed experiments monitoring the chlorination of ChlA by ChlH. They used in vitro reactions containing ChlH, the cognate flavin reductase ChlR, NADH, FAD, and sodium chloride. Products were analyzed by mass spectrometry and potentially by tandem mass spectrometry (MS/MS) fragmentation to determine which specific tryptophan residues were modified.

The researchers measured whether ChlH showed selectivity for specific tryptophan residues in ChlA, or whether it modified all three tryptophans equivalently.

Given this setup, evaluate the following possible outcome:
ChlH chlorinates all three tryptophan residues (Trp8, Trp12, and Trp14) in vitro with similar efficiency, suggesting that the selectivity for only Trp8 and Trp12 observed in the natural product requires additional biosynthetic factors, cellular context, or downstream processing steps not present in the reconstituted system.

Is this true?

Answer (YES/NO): NO